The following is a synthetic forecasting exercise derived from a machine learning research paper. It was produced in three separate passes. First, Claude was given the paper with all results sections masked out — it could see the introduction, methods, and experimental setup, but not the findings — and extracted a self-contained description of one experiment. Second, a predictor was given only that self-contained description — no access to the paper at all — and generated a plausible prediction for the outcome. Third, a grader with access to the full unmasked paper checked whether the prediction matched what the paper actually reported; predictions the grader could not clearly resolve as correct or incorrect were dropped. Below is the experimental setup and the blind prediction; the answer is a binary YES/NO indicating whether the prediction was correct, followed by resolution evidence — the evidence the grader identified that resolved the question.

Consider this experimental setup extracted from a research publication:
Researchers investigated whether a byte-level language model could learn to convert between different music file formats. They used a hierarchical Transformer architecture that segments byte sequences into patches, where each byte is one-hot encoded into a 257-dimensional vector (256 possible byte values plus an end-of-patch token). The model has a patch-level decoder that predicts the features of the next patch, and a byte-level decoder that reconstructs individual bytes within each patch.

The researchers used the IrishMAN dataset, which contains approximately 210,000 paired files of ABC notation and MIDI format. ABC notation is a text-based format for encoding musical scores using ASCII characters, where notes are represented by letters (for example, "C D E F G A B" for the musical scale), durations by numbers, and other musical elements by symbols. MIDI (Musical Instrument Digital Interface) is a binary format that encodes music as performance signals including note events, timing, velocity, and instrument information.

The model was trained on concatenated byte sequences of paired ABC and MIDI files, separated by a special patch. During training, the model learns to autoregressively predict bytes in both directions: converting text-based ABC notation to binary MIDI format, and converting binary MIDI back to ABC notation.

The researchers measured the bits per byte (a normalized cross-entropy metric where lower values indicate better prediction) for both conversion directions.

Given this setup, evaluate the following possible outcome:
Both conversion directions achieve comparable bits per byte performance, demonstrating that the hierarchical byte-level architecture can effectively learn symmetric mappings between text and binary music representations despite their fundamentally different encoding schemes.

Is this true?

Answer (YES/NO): NO